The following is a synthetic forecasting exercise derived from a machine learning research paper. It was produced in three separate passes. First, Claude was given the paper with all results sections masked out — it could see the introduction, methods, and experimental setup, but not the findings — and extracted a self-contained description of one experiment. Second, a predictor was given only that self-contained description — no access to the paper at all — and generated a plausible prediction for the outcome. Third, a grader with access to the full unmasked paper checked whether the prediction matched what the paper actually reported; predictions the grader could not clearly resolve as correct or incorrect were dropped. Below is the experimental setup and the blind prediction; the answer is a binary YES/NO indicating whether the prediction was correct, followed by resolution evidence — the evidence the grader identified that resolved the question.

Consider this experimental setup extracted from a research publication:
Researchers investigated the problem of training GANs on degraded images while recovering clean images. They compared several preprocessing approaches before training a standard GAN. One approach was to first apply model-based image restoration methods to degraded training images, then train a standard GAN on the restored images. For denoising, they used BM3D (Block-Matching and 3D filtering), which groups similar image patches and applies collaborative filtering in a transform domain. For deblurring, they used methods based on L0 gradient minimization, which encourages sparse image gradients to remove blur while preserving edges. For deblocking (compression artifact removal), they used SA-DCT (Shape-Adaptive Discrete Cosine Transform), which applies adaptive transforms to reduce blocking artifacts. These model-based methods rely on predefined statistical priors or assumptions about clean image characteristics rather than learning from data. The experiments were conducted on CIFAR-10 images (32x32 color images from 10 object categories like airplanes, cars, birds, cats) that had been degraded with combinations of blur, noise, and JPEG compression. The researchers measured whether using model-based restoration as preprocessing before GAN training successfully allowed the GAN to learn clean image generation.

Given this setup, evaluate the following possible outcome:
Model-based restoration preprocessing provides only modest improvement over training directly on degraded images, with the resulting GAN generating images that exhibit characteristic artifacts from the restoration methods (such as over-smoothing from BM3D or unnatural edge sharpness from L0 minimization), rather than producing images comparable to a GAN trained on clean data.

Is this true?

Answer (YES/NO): NO